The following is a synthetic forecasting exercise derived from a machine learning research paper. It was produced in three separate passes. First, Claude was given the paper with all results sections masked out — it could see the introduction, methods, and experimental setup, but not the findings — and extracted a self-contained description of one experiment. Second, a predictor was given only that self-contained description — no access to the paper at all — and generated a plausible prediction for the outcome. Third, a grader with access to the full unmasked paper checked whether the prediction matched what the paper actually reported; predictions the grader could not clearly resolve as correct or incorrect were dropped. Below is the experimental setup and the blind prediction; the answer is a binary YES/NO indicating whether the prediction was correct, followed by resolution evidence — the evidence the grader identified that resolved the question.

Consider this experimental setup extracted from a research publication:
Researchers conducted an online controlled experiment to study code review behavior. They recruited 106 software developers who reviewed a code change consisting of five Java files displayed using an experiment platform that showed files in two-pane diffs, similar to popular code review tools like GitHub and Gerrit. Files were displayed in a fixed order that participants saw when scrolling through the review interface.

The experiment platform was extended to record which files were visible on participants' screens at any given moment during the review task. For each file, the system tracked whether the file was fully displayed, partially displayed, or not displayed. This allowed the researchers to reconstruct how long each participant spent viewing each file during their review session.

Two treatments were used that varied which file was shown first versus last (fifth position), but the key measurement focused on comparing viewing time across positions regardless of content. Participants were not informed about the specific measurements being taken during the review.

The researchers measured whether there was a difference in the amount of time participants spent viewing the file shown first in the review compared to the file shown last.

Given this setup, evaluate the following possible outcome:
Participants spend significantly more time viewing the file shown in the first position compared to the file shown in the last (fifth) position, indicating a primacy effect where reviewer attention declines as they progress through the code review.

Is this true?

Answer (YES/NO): YES